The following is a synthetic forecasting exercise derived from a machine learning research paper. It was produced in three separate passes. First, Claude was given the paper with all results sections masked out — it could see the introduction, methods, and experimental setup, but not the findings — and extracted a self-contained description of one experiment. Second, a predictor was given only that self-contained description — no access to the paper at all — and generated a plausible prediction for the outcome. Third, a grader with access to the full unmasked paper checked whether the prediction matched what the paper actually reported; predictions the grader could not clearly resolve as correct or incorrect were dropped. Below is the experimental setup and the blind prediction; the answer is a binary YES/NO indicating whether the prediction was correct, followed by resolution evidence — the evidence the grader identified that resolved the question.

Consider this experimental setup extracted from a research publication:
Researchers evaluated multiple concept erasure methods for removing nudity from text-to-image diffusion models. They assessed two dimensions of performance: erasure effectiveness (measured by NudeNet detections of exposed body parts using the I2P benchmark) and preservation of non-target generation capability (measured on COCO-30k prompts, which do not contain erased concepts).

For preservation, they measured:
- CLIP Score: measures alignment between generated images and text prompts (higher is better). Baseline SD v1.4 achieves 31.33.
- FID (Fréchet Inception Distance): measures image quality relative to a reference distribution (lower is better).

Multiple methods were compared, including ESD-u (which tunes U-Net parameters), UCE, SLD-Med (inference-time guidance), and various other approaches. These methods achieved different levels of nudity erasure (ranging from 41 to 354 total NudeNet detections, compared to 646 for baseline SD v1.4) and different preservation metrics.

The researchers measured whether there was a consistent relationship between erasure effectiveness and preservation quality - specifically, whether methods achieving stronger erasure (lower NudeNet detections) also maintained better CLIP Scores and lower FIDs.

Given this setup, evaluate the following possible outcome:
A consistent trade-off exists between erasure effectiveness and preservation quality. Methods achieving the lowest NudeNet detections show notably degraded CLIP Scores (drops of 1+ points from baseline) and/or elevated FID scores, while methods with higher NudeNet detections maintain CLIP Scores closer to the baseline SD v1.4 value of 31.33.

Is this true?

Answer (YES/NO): NO